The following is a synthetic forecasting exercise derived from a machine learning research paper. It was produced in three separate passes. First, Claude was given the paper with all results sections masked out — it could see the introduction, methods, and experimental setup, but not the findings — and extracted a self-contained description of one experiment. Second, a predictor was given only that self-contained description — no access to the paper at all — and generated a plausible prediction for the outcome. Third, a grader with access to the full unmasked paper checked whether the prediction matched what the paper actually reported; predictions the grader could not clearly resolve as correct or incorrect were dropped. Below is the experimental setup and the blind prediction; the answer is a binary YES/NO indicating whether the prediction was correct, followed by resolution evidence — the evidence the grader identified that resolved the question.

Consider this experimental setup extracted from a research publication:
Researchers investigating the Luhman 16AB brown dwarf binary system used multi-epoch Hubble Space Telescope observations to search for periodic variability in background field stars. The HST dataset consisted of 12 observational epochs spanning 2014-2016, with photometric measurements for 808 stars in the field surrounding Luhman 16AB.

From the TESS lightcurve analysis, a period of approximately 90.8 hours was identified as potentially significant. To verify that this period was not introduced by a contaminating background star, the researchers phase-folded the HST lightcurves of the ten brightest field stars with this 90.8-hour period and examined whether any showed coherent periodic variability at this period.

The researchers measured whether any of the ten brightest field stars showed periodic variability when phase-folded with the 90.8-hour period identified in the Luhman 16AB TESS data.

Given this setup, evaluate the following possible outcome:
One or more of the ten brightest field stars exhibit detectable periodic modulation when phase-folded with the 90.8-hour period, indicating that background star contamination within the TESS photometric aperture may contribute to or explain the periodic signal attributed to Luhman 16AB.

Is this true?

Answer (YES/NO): NO